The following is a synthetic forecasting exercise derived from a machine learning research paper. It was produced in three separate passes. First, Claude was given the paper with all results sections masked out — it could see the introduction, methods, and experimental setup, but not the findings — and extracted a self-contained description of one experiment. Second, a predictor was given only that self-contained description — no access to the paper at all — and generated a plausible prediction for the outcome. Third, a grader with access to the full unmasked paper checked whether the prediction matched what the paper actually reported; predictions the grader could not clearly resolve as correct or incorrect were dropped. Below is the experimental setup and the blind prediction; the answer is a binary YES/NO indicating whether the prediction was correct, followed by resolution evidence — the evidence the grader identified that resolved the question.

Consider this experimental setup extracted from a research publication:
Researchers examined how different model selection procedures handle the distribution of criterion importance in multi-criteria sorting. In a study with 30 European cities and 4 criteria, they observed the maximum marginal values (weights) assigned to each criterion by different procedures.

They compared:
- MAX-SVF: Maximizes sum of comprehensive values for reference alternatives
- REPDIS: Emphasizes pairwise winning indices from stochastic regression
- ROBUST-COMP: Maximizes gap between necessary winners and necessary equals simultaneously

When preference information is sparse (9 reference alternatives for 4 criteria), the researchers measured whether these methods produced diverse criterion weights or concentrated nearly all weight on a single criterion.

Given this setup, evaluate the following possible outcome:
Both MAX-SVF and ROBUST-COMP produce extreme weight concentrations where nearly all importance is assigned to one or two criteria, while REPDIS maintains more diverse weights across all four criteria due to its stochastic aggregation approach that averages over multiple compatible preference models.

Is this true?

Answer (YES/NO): NO